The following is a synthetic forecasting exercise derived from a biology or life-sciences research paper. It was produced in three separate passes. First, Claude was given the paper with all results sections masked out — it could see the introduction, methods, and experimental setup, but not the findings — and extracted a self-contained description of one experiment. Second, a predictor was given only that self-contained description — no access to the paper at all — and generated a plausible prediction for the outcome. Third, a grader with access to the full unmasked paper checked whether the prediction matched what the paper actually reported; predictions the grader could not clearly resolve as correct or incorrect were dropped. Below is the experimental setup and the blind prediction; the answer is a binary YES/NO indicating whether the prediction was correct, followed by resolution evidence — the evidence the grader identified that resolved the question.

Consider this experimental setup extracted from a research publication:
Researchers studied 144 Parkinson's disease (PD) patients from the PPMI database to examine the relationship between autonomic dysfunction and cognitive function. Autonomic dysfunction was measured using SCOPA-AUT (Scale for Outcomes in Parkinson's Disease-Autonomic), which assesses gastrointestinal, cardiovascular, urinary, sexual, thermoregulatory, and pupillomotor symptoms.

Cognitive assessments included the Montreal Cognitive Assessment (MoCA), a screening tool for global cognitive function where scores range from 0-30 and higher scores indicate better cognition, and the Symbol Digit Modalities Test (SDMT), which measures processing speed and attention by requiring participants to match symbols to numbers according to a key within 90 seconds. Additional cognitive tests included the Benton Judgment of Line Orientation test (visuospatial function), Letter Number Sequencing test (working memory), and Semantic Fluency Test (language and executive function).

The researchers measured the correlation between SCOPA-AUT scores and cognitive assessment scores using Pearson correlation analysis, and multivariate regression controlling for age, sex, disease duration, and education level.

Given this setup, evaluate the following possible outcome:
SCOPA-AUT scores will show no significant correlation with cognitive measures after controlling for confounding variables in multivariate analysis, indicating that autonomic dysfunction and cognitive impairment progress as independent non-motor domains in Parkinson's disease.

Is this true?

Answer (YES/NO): NO